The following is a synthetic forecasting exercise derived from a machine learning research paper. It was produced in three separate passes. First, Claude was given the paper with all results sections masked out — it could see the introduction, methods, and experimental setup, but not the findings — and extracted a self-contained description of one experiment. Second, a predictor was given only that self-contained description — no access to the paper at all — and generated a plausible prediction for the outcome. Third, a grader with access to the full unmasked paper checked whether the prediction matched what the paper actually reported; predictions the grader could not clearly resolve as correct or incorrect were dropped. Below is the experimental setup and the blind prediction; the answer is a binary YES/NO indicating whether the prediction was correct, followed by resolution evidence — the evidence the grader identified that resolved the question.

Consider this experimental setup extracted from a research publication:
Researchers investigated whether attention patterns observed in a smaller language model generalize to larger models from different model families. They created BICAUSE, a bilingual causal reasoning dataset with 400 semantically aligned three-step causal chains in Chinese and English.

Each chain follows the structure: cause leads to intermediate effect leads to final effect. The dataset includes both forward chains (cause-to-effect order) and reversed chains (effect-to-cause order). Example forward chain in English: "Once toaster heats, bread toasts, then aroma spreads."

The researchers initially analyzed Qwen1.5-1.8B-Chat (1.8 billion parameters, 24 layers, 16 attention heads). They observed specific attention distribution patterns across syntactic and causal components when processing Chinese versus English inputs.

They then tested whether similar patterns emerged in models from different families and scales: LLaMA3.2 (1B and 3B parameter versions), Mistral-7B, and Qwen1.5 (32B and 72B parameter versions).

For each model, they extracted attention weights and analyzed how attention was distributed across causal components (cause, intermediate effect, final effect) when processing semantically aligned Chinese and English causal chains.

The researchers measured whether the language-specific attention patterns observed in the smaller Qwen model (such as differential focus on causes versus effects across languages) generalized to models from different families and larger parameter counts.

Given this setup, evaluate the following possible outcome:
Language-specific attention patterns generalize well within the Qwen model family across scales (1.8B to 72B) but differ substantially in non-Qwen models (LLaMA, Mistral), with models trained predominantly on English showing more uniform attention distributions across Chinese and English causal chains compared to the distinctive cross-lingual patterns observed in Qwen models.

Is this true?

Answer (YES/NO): NO